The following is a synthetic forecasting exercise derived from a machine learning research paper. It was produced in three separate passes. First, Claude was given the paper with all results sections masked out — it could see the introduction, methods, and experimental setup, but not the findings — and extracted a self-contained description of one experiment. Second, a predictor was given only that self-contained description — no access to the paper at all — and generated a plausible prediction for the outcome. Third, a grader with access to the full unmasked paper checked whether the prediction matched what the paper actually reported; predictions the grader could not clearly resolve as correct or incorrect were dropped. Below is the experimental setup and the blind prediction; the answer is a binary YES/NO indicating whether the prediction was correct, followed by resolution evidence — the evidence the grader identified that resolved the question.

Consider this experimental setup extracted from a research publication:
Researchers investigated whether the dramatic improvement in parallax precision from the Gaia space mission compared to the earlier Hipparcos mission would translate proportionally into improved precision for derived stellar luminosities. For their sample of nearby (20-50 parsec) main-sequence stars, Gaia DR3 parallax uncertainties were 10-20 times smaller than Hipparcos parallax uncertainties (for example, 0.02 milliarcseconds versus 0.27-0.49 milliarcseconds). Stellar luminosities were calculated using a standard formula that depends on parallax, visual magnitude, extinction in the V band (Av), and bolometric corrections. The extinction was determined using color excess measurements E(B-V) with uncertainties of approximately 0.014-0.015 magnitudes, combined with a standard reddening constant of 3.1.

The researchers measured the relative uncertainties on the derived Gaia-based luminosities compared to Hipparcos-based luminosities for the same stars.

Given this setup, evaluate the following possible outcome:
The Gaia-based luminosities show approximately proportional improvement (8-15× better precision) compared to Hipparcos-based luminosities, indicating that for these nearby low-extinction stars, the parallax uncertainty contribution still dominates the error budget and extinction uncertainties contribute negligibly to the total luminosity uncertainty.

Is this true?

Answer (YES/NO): NO